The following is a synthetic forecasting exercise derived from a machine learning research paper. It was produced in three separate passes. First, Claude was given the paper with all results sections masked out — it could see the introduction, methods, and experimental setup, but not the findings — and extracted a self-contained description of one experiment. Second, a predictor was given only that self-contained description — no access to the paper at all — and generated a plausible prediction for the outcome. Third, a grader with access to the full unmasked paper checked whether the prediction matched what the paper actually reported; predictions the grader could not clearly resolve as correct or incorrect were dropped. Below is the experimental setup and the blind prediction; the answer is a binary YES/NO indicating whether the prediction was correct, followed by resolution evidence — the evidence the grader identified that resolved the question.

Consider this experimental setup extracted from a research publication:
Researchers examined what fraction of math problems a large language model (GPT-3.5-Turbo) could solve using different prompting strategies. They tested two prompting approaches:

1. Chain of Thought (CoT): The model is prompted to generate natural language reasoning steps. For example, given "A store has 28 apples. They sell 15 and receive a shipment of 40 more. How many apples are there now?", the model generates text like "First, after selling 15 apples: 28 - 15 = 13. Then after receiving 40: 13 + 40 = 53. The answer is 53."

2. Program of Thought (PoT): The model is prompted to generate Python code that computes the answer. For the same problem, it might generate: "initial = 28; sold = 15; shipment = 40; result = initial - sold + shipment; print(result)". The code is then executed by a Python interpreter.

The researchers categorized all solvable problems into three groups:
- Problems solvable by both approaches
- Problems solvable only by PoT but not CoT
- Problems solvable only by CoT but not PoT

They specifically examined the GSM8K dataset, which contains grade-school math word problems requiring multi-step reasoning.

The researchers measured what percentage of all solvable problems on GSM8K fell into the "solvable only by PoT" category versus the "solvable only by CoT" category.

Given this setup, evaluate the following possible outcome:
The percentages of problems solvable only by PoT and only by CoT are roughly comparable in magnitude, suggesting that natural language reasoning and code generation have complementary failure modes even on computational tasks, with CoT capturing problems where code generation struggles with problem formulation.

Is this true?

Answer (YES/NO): NO